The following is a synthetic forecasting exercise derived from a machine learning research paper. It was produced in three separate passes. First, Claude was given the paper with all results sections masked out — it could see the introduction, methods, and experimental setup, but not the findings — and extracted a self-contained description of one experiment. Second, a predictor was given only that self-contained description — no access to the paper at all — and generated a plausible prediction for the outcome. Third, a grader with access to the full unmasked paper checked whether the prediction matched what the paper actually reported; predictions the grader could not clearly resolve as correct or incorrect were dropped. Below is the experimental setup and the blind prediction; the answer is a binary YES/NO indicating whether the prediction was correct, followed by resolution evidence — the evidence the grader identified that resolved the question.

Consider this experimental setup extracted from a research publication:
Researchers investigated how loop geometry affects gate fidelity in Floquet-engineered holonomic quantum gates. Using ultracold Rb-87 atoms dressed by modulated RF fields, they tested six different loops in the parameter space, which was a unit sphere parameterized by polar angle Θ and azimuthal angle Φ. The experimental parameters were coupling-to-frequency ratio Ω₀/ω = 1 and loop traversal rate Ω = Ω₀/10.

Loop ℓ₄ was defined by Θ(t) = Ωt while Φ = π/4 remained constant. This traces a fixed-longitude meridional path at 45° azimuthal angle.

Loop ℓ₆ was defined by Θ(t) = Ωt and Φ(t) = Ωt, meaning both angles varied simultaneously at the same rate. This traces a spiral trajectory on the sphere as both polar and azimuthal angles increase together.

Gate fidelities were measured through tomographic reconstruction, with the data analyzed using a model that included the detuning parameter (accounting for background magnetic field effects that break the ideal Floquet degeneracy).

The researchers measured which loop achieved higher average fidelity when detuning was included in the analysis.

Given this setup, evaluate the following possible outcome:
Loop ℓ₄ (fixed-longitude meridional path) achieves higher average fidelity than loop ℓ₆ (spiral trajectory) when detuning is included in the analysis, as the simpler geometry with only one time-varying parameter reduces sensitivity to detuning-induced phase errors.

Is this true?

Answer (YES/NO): YES